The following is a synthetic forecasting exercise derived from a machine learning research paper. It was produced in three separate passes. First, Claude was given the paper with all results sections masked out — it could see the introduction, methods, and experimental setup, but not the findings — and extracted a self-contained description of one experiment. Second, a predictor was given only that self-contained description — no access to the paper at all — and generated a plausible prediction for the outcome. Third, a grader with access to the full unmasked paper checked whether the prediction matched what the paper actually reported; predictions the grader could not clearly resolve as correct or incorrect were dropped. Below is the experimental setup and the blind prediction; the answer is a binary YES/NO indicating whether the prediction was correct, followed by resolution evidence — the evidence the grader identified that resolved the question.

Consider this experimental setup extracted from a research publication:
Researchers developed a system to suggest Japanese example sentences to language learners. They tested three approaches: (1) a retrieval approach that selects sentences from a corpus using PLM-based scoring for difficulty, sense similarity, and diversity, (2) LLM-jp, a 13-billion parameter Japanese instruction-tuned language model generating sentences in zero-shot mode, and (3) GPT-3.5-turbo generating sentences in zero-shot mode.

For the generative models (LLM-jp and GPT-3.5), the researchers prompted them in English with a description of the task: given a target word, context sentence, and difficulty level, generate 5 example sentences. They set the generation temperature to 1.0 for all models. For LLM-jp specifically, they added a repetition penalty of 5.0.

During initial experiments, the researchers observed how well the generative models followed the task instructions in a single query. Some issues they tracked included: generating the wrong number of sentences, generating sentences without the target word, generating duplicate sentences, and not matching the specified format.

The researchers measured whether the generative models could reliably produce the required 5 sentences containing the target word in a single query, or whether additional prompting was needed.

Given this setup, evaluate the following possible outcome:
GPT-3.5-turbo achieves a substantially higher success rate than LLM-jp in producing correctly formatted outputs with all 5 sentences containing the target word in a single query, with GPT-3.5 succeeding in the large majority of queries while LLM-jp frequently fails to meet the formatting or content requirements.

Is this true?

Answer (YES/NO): NO